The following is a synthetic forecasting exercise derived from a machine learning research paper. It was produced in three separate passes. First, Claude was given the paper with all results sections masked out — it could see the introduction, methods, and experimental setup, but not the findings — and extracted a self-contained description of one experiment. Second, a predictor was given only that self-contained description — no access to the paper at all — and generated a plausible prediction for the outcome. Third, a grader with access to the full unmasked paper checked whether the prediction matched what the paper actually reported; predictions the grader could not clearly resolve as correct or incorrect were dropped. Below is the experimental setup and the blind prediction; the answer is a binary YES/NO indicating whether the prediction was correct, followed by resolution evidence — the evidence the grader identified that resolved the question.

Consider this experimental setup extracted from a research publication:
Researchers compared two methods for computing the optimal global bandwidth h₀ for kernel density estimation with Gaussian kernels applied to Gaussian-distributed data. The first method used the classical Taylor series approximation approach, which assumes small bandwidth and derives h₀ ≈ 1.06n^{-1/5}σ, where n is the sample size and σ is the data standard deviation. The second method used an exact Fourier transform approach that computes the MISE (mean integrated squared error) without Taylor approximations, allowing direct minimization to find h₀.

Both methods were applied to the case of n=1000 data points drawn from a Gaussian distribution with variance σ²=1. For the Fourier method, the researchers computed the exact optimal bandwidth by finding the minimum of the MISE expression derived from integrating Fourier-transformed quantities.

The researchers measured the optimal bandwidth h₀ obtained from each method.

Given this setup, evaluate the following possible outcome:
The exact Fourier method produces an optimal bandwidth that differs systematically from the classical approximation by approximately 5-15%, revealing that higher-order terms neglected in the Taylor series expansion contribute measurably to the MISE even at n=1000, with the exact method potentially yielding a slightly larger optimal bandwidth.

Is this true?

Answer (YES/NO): NO